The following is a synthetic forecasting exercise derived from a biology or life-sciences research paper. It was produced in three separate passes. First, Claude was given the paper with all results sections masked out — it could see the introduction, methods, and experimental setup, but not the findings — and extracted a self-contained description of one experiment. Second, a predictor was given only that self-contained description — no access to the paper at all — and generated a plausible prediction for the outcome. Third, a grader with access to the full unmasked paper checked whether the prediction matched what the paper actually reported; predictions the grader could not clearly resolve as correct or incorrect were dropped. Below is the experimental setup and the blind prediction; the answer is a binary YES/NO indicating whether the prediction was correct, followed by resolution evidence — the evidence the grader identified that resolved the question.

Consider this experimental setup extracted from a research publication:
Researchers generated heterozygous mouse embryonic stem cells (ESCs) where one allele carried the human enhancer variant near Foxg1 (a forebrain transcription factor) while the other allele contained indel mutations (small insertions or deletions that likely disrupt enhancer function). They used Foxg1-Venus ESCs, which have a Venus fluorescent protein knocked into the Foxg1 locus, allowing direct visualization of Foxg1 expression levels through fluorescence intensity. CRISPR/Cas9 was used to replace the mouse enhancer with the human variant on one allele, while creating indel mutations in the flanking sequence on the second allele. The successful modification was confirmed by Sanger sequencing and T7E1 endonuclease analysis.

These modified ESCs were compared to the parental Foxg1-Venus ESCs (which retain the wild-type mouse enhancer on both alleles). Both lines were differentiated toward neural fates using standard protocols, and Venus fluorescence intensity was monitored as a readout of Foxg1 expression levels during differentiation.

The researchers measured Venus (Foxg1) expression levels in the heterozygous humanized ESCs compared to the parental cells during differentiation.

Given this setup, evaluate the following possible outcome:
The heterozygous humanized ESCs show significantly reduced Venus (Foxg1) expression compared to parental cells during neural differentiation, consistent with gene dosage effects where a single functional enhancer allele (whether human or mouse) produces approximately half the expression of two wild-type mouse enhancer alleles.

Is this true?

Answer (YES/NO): YES